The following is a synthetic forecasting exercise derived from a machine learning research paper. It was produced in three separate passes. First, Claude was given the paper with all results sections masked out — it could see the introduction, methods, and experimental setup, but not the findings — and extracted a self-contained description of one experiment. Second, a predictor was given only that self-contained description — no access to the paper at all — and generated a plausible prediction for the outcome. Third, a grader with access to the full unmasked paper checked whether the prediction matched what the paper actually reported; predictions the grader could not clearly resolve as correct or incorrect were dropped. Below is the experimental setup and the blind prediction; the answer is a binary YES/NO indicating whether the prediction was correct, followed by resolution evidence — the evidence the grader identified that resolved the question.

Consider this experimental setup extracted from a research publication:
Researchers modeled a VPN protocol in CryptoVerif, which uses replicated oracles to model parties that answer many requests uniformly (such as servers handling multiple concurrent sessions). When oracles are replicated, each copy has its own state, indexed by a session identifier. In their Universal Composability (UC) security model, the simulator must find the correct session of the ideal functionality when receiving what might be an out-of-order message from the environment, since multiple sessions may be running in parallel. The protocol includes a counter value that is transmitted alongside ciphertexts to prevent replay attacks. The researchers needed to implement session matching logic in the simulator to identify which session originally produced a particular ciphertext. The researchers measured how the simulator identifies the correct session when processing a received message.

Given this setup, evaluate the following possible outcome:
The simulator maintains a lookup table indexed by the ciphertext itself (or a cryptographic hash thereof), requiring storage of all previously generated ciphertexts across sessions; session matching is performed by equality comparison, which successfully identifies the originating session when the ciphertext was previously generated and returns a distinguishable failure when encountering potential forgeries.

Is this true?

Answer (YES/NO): NO